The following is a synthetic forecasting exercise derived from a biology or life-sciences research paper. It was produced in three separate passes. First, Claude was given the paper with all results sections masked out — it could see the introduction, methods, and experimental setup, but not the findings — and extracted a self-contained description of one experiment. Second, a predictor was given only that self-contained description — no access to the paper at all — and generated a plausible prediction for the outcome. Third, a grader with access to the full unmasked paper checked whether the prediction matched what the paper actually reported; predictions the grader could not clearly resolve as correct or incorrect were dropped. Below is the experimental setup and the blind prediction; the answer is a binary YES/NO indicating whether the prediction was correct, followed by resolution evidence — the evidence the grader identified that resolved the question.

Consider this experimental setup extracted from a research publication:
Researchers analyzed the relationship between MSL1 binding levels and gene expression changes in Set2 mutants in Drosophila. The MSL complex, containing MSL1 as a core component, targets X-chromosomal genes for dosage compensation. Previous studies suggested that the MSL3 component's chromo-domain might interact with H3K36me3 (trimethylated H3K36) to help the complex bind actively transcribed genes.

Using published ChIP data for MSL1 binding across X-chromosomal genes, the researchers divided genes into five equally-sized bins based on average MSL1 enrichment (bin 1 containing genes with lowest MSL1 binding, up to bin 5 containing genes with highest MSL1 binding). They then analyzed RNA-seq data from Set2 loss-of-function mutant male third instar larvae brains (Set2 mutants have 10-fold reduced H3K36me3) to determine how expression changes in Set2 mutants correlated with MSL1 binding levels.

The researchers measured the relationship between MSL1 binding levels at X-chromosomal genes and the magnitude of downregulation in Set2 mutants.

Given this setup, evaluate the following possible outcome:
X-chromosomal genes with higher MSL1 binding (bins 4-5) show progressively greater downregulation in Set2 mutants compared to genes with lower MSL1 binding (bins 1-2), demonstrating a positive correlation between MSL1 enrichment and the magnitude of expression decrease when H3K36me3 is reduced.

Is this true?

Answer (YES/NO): YES